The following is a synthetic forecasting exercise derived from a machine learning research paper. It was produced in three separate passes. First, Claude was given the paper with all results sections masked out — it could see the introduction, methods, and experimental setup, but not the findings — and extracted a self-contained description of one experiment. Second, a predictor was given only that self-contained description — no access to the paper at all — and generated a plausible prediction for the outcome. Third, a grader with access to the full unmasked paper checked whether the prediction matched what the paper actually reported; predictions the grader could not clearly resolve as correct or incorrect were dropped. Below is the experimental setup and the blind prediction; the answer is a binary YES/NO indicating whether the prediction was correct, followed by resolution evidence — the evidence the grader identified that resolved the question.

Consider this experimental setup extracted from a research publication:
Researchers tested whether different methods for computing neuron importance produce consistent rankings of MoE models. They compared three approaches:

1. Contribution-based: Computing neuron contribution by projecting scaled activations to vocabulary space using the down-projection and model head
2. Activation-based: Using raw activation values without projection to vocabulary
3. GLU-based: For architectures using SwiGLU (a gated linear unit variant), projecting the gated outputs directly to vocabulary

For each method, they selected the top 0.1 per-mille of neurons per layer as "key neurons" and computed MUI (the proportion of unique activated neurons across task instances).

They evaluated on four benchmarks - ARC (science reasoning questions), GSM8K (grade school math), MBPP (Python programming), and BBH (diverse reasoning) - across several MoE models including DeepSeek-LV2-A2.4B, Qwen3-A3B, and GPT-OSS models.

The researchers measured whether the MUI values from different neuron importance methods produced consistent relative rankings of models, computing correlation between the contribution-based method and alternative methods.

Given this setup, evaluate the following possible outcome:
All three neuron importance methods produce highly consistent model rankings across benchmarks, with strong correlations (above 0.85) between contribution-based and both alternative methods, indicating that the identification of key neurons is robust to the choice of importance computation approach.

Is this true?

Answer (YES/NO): NO